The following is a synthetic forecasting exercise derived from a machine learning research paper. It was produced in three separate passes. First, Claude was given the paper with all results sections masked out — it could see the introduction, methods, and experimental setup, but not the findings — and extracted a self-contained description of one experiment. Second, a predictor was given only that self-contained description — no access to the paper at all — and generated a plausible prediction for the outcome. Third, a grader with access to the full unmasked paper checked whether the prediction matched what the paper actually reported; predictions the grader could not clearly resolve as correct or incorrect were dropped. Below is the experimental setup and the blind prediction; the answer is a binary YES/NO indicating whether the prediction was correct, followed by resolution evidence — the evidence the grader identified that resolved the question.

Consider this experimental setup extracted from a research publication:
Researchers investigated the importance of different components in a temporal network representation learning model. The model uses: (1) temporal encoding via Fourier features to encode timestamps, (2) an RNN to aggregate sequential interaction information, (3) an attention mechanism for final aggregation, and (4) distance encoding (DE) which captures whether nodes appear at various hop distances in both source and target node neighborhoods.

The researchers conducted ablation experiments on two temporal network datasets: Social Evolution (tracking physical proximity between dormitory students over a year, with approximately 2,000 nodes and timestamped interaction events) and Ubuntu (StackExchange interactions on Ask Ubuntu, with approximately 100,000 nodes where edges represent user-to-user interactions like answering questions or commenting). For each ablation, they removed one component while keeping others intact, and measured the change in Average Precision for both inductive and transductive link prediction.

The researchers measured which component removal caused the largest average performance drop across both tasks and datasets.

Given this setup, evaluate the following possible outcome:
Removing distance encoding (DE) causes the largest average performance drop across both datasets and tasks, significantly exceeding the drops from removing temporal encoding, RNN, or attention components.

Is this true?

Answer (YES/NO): YES